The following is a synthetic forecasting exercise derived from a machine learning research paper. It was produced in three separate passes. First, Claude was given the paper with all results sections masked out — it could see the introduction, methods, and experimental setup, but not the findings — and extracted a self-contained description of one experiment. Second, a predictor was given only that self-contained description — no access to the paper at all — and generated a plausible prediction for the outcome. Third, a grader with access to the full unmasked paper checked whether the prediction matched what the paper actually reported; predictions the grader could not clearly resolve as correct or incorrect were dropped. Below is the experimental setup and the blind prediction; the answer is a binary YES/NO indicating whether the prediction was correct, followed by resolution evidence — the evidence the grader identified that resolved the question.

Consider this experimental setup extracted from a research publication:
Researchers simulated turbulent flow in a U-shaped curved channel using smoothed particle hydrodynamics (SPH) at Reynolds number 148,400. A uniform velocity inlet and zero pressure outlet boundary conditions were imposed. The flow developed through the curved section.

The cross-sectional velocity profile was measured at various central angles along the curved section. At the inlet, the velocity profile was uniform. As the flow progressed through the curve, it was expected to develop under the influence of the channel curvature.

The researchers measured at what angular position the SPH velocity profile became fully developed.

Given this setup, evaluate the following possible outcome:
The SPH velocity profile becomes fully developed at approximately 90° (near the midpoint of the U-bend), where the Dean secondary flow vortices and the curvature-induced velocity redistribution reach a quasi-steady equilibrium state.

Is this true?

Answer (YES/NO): NO